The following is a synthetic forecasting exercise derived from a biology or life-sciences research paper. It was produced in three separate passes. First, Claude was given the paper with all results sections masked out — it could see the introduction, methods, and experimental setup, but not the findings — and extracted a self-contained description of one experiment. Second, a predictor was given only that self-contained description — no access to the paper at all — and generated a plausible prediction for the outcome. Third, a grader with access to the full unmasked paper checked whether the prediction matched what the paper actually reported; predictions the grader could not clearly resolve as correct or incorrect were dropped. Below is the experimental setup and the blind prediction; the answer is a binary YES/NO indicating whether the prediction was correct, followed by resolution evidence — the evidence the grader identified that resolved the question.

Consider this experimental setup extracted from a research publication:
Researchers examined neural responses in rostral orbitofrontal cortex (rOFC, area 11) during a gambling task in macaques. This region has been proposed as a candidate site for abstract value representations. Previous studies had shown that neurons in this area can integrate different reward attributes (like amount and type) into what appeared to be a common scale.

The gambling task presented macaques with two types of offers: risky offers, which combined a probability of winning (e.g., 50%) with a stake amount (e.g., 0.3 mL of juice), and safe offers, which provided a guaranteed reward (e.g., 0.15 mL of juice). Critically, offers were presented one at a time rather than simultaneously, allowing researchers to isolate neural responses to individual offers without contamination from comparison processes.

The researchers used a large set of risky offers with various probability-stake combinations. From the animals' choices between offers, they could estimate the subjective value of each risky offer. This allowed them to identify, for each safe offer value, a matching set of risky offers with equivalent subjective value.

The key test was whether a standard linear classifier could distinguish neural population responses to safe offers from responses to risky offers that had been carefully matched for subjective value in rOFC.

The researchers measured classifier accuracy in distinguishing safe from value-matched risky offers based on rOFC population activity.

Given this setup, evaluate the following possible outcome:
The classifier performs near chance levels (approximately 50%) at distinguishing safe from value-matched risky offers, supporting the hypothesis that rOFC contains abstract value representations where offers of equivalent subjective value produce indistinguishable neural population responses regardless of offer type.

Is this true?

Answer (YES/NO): NO